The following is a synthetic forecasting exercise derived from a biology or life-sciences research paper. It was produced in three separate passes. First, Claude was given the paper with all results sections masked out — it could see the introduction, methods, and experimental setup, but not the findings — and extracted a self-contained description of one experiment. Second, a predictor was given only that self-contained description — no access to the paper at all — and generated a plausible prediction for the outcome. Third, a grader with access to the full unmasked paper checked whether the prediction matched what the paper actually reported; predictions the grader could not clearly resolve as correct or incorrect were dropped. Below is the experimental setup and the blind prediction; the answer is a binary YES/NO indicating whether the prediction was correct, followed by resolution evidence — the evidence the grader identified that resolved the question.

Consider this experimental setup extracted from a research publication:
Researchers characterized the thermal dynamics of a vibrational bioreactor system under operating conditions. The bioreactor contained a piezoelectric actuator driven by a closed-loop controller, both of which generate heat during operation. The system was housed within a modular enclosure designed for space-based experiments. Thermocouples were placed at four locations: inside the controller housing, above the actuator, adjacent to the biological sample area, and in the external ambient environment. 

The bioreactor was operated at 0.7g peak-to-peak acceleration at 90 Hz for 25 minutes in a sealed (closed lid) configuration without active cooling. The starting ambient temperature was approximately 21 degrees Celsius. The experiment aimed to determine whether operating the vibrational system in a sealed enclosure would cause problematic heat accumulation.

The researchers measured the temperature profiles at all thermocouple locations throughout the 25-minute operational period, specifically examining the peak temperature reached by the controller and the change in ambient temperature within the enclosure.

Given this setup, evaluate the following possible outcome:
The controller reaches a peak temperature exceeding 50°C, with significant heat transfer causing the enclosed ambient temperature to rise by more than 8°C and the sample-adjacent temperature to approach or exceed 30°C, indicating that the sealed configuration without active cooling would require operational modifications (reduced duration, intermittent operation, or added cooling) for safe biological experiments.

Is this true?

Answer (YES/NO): NO